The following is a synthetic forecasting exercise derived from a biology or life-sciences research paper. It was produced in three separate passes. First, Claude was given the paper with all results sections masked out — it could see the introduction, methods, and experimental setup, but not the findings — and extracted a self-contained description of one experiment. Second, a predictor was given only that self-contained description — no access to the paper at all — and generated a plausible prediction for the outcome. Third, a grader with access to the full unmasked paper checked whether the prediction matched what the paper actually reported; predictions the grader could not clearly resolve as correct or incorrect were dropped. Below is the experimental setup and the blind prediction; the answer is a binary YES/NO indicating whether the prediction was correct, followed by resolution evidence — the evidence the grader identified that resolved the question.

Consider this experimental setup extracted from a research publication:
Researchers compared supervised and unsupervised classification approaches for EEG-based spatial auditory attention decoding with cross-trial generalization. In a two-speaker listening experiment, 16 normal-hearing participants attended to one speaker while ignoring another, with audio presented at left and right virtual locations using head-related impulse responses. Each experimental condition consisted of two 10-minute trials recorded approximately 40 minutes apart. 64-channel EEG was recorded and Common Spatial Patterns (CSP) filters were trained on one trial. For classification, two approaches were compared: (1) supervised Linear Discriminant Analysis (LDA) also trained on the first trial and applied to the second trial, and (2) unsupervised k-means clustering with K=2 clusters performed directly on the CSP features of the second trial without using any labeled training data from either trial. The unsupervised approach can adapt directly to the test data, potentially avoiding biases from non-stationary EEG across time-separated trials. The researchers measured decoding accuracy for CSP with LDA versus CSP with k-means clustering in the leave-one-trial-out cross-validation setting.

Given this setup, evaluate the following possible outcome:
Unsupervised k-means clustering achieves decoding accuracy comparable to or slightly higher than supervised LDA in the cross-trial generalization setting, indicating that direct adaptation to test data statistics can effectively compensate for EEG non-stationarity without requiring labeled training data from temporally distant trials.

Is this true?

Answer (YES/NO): NO